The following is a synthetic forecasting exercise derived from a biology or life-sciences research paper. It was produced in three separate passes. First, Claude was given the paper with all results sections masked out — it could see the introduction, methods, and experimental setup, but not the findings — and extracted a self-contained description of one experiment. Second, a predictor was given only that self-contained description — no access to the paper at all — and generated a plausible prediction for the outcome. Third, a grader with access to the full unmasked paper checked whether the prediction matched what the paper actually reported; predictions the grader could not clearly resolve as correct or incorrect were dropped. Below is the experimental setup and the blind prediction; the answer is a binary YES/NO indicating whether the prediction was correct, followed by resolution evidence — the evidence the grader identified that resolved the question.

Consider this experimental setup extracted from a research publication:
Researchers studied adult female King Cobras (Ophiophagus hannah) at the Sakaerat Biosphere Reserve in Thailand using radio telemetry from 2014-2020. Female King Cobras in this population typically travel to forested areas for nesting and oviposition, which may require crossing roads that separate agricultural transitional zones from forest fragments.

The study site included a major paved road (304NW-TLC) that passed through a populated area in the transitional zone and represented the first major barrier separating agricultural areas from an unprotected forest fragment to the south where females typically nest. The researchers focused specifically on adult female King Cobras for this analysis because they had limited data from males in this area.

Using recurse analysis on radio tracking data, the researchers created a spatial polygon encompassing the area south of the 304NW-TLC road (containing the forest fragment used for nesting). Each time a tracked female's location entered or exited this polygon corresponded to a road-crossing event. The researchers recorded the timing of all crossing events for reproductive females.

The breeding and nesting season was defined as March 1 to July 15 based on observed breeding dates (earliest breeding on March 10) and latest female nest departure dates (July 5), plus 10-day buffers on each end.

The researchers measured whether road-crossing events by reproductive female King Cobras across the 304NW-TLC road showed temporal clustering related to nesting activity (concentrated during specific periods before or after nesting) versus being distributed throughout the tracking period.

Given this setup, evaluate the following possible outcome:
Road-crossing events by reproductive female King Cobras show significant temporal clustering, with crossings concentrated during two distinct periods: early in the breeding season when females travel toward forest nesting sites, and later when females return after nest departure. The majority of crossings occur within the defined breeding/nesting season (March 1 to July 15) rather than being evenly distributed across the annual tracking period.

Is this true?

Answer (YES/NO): YES